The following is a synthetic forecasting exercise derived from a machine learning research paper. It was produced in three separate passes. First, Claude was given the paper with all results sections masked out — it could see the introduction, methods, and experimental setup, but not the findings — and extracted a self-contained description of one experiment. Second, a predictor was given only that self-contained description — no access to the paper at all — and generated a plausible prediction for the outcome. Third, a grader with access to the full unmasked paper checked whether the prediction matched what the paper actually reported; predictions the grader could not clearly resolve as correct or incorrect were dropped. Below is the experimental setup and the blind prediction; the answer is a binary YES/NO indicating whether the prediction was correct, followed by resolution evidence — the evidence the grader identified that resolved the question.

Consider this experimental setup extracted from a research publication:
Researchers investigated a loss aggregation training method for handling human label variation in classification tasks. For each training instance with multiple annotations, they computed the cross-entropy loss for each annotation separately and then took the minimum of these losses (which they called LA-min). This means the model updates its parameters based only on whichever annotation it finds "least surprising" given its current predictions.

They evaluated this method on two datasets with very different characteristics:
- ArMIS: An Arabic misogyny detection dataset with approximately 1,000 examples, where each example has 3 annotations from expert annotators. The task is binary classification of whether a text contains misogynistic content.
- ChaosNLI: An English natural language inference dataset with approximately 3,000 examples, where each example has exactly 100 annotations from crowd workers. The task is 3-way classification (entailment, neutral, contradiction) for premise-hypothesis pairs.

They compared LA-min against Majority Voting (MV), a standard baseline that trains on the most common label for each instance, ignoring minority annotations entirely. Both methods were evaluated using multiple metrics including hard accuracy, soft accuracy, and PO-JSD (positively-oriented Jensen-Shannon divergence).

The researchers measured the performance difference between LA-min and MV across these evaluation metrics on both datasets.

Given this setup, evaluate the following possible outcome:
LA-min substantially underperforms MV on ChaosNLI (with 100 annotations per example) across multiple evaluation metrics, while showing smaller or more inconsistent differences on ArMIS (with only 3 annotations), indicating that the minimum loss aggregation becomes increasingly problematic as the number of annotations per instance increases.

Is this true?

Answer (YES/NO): NO